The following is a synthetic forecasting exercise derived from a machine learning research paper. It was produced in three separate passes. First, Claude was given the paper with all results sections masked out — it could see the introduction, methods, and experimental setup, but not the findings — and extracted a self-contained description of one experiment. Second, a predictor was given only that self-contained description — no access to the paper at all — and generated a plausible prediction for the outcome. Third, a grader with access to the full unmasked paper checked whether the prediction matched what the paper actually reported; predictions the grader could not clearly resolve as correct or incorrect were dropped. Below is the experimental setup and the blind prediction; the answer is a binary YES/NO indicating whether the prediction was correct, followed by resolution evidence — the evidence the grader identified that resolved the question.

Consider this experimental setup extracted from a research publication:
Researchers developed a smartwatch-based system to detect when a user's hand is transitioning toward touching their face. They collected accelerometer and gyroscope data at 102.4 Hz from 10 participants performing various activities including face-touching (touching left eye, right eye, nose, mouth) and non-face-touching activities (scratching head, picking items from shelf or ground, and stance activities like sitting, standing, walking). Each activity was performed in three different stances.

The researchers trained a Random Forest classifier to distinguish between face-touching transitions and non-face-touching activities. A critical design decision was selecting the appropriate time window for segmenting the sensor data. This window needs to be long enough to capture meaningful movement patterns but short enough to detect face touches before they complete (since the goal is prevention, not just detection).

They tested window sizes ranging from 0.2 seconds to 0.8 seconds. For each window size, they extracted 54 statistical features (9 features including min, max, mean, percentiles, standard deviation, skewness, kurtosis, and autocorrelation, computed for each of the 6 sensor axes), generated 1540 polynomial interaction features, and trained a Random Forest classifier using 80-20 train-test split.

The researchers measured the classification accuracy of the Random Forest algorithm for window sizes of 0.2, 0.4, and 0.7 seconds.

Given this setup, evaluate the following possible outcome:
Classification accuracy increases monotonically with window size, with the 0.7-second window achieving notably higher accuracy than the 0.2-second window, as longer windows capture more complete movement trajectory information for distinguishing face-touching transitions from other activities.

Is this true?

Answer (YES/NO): NO